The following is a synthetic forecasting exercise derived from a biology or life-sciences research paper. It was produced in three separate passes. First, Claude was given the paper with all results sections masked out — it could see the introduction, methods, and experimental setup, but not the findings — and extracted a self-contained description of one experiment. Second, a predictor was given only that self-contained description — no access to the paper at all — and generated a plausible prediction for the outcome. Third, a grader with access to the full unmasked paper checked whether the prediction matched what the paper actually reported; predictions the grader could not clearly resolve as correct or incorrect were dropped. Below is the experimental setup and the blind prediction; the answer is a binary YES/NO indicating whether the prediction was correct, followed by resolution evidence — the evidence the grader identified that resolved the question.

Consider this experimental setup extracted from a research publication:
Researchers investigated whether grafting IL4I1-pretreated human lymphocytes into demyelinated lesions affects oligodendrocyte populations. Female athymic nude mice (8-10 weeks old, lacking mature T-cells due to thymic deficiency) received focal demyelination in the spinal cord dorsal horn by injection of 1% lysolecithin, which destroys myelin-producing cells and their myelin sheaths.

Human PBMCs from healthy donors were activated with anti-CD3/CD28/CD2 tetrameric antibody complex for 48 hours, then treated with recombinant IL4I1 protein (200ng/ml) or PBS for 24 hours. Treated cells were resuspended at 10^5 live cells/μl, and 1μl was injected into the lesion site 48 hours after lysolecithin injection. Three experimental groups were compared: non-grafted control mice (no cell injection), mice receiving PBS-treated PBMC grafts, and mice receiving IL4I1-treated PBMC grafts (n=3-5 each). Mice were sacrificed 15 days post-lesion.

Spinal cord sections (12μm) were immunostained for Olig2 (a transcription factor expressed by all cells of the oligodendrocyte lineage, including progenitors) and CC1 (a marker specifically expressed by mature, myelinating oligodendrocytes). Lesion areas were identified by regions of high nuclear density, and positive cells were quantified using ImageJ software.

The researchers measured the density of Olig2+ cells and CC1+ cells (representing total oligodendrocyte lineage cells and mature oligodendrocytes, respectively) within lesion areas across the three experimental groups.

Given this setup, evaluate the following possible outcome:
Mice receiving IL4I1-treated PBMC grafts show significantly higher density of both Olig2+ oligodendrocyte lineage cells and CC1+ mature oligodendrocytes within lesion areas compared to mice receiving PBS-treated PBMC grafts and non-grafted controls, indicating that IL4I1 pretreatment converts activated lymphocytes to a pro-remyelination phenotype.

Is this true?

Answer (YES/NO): NO